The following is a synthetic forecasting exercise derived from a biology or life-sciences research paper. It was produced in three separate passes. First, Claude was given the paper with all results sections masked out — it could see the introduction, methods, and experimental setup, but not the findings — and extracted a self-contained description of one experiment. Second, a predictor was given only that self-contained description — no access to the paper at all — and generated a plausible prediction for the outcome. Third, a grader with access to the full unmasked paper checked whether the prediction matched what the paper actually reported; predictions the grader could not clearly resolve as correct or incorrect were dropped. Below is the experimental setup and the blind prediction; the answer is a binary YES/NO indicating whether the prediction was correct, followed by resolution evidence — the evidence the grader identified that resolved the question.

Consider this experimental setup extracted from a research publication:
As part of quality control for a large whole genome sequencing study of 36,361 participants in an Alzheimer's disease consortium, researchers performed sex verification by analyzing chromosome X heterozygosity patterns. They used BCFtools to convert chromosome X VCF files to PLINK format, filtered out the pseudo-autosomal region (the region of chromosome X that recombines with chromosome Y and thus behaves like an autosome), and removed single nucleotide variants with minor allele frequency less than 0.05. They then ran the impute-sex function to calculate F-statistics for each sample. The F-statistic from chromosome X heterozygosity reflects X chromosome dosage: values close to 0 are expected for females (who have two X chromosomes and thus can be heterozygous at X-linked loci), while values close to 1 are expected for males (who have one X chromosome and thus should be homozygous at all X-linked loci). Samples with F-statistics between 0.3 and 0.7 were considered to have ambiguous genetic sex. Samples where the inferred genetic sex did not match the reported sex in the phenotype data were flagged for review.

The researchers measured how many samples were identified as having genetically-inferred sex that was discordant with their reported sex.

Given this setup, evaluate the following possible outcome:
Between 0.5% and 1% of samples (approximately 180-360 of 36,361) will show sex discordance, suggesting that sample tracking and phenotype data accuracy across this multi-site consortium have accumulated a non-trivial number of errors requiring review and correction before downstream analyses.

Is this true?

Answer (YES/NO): NO